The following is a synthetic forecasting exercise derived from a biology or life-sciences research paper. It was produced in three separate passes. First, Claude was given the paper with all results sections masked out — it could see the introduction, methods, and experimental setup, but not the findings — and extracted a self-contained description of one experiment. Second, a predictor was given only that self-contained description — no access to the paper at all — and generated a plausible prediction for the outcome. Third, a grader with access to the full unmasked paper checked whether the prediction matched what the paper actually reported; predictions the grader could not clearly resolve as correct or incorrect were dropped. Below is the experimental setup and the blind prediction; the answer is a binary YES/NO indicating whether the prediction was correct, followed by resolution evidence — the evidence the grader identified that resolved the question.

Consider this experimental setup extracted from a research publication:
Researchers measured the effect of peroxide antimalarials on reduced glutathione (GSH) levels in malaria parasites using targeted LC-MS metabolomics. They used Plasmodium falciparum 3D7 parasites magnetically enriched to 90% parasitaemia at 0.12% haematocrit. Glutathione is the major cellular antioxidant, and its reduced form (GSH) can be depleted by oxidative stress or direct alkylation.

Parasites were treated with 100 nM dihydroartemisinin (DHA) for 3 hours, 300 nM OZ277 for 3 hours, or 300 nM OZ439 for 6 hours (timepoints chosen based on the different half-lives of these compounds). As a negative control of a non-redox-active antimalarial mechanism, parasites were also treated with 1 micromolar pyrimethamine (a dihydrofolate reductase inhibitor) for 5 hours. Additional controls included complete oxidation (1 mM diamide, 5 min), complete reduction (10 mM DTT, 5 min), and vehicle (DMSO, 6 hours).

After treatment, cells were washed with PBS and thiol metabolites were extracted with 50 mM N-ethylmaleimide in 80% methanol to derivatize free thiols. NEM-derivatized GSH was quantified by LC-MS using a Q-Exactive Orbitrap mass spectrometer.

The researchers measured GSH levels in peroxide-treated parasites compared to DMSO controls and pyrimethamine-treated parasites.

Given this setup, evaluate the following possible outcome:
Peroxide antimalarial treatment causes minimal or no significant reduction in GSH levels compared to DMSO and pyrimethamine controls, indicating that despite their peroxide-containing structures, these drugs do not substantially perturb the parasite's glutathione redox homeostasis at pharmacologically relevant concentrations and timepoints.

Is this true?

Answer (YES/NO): NO